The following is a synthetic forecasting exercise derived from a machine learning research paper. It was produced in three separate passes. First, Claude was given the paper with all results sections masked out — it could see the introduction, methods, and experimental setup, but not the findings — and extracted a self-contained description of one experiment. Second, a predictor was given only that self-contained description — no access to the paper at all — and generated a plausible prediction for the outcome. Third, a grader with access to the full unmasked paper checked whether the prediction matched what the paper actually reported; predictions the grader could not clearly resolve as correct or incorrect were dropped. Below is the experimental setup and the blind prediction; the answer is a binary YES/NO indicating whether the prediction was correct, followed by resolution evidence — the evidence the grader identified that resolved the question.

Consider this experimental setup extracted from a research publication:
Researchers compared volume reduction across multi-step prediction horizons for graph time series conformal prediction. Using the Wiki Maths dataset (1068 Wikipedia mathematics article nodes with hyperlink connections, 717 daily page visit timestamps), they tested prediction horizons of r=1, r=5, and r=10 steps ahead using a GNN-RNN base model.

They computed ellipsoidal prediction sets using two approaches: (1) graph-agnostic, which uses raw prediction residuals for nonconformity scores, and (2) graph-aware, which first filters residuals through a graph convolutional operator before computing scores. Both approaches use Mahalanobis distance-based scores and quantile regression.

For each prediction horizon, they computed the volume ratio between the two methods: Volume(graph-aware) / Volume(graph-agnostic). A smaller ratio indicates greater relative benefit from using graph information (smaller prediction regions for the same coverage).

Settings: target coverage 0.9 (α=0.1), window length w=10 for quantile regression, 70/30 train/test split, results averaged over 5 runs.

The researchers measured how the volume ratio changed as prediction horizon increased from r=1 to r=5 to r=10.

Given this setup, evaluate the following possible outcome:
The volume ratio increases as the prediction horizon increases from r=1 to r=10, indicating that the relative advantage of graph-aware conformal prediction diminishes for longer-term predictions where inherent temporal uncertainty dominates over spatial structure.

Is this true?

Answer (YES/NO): NO